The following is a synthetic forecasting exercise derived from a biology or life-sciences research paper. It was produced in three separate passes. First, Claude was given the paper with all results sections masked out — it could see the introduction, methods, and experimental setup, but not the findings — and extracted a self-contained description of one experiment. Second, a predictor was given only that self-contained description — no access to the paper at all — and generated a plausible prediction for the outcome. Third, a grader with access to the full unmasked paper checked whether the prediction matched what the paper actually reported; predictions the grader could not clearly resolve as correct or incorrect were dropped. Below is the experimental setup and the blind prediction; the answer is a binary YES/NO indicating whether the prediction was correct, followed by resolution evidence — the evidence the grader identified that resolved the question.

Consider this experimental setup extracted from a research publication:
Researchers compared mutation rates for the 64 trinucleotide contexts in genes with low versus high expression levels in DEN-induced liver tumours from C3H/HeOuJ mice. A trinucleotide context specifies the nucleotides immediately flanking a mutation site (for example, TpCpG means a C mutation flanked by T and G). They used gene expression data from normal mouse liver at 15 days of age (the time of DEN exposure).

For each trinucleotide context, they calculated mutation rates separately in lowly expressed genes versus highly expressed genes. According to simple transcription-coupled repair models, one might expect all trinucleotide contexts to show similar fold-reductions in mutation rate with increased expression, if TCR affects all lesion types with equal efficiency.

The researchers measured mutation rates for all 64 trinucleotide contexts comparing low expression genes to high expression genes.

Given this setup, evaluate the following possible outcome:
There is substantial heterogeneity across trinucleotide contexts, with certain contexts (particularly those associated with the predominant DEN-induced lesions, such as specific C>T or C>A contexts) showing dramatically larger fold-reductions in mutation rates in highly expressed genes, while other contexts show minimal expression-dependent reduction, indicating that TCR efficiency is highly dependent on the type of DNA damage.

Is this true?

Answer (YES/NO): NO